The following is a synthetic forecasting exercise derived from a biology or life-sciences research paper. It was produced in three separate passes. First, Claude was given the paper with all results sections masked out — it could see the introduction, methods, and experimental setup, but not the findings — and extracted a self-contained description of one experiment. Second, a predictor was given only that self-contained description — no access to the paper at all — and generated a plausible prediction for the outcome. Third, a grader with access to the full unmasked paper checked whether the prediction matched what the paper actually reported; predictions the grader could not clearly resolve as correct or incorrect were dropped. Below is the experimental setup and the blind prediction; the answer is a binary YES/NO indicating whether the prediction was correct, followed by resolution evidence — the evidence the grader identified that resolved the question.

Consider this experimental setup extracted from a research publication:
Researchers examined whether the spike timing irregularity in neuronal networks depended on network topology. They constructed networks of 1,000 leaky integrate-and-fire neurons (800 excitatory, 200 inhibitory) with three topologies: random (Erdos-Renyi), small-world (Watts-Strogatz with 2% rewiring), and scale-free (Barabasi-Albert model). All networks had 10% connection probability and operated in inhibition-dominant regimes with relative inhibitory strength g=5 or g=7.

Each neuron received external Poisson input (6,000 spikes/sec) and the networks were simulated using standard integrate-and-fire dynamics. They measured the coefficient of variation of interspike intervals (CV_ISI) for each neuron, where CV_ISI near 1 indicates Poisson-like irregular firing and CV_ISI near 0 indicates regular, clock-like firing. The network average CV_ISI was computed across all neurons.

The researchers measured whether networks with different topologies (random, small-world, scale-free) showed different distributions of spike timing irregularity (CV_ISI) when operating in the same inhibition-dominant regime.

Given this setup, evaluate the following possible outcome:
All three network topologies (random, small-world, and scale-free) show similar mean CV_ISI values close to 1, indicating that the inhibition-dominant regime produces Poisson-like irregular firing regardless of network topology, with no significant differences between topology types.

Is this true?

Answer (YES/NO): YES